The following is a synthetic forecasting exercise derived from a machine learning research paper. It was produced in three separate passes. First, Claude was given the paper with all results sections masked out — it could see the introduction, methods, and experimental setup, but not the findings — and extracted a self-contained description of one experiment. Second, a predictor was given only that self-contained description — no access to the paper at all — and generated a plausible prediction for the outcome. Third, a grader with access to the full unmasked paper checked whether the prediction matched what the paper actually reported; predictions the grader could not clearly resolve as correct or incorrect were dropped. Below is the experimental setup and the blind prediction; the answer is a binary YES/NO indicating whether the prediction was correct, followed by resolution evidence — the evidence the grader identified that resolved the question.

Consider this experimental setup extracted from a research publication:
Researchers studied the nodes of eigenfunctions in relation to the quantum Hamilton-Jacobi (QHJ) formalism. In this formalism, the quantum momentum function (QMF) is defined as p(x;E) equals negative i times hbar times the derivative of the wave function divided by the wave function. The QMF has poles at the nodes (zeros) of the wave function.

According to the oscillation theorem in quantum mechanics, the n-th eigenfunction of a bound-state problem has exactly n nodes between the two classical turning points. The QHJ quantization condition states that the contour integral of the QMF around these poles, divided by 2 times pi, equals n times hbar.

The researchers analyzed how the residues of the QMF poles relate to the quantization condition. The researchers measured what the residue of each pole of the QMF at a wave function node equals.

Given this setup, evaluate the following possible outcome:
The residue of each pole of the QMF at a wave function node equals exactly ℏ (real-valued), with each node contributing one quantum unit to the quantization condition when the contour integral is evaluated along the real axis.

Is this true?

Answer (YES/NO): NO